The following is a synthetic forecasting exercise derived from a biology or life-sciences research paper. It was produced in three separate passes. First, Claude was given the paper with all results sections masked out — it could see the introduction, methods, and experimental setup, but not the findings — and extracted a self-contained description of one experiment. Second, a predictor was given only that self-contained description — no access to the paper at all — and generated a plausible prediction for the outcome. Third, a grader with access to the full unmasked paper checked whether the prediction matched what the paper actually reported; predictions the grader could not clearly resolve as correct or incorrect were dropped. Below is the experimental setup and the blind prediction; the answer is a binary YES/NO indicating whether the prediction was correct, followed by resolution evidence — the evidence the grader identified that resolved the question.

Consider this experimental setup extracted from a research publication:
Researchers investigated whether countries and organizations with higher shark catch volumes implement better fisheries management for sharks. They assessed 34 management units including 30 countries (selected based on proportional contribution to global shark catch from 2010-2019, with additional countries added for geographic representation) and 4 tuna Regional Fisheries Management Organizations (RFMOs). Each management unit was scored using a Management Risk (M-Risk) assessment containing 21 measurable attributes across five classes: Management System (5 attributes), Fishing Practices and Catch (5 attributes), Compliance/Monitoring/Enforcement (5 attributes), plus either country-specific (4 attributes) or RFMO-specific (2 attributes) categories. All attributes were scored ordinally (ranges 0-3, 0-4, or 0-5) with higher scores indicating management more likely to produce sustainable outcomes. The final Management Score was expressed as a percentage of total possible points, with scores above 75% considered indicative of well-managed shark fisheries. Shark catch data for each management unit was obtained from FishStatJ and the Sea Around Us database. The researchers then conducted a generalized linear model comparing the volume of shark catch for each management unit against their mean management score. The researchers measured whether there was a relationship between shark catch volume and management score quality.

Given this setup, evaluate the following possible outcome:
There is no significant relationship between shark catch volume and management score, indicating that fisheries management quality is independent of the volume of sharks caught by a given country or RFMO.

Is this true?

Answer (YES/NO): YES